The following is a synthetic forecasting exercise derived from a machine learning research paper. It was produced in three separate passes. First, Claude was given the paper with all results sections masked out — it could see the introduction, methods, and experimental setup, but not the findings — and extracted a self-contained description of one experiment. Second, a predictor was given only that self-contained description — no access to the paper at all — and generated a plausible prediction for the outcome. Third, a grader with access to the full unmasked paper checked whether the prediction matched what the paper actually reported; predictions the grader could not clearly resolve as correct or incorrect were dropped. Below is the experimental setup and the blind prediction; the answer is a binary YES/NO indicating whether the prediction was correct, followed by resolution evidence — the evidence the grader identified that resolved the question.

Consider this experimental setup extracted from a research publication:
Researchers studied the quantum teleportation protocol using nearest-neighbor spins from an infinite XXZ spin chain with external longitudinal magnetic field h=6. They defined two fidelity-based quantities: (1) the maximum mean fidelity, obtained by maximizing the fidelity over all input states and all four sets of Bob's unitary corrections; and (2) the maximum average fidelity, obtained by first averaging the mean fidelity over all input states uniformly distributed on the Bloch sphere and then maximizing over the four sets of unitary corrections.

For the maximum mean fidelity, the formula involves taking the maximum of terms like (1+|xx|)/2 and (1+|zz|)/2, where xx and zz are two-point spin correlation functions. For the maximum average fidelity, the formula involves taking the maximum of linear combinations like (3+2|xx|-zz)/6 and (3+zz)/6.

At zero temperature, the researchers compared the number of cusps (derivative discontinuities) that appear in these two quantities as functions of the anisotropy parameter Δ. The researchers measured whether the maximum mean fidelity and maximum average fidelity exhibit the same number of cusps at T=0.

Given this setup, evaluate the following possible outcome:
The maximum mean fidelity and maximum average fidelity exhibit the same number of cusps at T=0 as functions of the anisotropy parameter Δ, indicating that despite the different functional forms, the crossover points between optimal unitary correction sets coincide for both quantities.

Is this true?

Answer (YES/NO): NO